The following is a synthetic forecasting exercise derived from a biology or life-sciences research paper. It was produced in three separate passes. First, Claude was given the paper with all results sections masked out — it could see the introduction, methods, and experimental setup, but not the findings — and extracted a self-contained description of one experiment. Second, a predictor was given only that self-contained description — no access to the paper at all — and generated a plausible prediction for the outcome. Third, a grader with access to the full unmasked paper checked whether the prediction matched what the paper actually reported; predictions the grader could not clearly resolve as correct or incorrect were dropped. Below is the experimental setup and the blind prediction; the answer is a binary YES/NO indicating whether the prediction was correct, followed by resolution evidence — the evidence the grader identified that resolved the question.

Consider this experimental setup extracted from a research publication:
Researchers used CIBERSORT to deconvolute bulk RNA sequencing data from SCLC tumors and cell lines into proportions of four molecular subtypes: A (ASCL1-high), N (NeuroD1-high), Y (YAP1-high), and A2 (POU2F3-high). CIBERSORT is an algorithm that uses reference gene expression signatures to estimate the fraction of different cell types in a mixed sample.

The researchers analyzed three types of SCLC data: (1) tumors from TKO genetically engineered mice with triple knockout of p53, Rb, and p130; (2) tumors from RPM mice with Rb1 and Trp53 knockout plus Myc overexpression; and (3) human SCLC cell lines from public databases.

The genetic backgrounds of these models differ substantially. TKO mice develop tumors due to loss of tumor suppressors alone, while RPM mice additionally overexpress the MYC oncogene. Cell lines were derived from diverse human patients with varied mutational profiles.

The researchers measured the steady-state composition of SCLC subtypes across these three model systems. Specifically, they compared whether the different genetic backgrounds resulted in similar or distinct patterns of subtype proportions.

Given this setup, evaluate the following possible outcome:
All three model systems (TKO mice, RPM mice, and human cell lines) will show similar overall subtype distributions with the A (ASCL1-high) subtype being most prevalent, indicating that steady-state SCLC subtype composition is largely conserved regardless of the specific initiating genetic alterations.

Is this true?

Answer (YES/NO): NO